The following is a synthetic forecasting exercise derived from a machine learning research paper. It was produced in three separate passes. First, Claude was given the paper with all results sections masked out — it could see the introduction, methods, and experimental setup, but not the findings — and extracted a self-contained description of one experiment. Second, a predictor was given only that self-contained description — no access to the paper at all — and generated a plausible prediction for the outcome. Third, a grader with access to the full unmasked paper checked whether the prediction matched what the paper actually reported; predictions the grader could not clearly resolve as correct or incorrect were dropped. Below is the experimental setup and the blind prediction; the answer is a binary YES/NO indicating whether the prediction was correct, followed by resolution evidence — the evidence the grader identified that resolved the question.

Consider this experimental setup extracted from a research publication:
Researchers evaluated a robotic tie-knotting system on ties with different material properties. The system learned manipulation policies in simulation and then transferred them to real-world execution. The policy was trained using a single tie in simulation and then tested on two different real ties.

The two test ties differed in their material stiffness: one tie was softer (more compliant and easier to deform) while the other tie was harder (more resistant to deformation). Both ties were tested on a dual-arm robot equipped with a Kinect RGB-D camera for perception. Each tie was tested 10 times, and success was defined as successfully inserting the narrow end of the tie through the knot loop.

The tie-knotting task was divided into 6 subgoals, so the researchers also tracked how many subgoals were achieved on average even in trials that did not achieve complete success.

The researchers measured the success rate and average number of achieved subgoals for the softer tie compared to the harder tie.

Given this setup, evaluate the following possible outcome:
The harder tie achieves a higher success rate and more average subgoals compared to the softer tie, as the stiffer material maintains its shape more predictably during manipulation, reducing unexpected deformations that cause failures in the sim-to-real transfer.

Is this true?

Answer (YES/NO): NO